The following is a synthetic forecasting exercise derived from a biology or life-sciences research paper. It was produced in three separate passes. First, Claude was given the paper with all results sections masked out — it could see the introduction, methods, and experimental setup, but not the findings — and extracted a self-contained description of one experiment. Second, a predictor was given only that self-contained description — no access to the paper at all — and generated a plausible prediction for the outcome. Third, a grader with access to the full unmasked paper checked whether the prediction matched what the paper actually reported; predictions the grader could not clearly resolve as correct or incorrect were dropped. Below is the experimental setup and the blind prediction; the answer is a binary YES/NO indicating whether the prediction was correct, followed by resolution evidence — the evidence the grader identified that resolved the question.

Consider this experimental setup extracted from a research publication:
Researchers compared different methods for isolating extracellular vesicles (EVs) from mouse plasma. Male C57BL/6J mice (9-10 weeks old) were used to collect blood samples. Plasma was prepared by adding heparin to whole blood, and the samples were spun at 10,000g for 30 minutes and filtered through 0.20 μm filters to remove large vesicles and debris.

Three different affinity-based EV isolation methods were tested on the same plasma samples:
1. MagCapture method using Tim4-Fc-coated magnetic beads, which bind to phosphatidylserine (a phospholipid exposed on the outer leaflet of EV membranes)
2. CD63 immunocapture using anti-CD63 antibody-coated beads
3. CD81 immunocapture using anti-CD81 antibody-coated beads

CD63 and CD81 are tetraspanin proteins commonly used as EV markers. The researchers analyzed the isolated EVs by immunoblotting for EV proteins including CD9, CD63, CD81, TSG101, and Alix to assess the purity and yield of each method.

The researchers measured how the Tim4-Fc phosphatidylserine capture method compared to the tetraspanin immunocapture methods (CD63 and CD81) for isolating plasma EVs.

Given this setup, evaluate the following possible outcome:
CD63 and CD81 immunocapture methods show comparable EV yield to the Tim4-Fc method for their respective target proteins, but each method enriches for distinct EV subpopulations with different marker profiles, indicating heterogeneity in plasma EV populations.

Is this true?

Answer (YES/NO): YES